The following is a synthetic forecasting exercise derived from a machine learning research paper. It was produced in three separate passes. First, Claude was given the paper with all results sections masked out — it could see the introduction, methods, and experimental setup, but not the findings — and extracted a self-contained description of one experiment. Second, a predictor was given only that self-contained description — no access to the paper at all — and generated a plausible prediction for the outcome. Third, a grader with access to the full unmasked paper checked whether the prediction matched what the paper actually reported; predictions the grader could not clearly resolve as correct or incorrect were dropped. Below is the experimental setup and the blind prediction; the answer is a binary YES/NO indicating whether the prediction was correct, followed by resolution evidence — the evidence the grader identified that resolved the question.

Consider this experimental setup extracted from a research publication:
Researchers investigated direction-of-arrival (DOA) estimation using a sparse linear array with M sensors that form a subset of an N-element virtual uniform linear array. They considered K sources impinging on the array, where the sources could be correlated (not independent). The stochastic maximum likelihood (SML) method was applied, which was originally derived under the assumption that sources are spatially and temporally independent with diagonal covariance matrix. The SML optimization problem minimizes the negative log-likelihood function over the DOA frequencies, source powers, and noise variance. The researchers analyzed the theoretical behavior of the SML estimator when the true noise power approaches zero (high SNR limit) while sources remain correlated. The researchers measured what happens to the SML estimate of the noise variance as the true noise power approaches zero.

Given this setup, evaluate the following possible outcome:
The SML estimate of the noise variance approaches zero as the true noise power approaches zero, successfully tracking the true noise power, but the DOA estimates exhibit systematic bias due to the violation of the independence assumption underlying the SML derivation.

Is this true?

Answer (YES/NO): NO